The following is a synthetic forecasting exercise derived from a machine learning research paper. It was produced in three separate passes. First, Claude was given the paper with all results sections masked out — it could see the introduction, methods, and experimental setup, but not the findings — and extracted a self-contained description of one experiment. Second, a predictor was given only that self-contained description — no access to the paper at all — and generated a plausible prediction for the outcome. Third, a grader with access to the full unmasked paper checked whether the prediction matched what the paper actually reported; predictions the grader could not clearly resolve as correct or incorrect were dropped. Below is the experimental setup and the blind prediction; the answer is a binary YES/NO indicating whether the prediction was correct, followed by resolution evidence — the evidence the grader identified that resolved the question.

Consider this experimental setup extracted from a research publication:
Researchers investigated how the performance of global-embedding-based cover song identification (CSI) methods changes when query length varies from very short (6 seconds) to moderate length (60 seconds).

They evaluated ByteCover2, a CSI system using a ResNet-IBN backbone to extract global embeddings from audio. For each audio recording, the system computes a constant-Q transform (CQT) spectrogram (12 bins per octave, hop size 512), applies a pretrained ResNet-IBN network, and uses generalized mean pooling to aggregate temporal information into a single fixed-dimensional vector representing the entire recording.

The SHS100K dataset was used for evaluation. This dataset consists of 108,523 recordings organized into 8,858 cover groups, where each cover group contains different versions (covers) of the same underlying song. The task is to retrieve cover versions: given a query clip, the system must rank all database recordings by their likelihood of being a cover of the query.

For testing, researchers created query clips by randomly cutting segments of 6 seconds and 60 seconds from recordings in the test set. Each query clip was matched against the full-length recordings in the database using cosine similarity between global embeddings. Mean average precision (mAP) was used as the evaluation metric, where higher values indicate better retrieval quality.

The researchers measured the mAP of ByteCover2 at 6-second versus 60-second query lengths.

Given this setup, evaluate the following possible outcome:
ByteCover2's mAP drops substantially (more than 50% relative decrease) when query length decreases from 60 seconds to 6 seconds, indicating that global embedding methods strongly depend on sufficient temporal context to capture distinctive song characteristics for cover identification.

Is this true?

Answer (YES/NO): YES